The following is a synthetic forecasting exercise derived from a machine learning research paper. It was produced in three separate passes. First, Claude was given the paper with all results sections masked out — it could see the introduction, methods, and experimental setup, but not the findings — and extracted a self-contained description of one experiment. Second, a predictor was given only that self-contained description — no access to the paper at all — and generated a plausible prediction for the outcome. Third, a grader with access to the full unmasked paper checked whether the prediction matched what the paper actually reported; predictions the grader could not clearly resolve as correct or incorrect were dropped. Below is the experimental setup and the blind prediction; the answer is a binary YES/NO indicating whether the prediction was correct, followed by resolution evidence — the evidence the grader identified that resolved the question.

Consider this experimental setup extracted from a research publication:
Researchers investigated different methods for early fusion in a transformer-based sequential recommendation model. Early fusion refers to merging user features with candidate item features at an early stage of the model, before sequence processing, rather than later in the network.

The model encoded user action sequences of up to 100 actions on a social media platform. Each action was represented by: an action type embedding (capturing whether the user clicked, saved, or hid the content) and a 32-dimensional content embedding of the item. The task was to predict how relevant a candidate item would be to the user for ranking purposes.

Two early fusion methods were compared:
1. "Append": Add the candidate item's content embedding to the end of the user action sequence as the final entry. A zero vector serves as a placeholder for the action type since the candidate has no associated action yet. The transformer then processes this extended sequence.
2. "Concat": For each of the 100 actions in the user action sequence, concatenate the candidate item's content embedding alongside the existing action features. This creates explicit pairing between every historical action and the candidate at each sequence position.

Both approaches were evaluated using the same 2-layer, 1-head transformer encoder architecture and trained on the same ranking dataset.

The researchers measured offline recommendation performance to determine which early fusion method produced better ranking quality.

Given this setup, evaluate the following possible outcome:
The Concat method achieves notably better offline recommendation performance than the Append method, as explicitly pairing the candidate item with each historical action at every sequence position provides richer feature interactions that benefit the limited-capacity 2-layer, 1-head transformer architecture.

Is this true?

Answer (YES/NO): YES